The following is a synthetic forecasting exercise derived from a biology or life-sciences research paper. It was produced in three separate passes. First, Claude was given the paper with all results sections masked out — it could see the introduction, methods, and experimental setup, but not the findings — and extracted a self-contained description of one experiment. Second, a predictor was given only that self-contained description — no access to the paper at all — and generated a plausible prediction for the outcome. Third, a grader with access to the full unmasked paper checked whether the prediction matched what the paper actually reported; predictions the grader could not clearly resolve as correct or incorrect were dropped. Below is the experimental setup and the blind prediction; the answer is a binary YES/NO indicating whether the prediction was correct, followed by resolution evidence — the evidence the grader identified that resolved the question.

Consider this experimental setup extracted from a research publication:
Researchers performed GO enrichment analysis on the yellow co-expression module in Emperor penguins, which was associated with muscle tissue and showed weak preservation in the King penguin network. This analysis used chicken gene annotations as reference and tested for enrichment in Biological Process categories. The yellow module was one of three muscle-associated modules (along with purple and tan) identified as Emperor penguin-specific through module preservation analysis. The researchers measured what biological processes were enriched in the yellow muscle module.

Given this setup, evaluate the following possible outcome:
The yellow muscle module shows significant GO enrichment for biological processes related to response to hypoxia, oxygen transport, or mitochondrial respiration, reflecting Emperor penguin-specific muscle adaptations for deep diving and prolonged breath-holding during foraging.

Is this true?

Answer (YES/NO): YES